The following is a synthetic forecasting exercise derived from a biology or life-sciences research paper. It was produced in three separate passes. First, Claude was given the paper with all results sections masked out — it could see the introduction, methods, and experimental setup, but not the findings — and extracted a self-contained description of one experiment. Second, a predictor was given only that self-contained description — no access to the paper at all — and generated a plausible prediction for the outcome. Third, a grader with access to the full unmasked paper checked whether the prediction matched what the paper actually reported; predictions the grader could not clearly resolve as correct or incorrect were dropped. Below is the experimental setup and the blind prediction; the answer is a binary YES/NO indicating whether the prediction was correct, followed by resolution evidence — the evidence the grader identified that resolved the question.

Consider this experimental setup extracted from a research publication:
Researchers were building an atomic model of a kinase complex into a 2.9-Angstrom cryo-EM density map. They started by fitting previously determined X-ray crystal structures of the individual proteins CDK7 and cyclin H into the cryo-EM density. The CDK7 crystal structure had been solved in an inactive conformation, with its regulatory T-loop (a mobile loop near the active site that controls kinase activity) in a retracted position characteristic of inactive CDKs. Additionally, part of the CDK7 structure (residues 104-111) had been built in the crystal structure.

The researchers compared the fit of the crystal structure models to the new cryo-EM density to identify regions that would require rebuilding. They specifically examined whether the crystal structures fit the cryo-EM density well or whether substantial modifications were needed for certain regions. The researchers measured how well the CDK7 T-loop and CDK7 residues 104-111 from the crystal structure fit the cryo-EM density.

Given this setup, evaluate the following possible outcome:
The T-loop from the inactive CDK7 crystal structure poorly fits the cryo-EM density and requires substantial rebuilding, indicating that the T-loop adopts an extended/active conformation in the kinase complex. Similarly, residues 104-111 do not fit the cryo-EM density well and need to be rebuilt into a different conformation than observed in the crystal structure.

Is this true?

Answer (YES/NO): YES